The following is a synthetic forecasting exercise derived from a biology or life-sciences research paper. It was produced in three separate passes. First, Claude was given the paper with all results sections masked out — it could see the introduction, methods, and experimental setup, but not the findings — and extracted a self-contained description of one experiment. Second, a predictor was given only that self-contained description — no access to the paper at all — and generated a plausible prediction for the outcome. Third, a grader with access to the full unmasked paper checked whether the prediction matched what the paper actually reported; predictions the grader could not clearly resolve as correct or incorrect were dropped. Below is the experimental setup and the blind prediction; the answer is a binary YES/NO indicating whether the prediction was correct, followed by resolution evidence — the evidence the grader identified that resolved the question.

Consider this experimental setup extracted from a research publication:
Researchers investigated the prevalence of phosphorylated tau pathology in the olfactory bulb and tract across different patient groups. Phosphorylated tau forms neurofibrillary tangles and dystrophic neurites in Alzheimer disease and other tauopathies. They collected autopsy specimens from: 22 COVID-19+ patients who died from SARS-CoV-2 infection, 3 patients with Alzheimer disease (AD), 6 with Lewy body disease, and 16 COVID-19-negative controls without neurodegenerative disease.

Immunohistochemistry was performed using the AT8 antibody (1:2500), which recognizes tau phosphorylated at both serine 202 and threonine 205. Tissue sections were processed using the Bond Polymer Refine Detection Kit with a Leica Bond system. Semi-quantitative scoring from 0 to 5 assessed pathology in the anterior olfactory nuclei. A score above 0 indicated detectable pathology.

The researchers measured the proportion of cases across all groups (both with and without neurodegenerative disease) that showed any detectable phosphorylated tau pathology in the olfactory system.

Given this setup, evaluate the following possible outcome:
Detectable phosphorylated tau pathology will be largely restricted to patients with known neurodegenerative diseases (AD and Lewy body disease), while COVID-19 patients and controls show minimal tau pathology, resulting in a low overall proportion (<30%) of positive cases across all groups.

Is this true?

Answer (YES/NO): NO